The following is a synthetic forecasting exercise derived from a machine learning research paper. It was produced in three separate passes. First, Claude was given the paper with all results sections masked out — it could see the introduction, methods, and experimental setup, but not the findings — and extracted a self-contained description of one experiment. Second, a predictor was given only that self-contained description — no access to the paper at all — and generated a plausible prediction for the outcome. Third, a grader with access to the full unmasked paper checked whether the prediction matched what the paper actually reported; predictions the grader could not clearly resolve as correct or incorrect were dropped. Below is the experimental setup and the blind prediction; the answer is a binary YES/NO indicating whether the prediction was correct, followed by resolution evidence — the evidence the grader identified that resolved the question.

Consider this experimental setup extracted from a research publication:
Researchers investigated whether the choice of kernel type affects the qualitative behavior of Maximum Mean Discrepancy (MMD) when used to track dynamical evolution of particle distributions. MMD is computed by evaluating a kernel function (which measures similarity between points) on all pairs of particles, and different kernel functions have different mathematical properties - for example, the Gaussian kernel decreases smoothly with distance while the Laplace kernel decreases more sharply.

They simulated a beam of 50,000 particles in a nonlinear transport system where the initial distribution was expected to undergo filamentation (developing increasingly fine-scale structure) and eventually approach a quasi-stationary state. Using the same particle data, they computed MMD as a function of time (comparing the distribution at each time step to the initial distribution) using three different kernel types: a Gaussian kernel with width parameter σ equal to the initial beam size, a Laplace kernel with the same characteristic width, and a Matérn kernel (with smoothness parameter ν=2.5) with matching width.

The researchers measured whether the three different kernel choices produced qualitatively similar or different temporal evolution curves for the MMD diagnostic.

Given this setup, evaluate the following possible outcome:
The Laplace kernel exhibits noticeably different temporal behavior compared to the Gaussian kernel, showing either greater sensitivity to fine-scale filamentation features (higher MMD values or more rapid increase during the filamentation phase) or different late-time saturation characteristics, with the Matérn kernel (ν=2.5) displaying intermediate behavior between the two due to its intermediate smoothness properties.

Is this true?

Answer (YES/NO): NO